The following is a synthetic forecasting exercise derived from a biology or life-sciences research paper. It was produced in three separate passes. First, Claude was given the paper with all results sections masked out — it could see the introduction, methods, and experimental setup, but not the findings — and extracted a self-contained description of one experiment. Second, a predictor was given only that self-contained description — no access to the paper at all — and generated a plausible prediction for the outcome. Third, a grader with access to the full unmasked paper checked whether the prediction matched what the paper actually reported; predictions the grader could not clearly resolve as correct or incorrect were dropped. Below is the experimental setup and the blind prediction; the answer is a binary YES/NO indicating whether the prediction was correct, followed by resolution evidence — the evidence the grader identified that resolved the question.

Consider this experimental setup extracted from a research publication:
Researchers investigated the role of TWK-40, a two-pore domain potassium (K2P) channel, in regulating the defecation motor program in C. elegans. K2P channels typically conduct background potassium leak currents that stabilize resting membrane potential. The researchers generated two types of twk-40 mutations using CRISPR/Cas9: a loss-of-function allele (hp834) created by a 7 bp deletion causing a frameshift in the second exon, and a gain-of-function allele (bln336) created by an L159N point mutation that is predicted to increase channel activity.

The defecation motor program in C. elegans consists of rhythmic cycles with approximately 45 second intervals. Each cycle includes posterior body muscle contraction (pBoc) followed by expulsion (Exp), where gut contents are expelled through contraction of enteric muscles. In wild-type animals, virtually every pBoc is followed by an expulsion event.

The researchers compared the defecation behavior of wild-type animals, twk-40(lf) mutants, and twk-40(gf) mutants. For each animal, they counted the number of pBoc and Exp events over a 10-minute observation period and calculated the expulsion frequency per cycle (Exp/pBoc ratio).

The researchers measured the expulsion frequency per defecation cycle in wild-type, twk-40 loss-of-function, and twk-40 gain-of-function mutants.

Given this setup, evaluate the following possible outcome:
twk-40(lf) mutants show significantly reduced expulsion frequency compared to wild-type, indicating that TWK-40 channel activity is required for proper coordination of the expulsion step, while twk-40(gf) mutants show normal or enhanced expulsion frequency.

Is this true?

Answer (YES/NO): NO